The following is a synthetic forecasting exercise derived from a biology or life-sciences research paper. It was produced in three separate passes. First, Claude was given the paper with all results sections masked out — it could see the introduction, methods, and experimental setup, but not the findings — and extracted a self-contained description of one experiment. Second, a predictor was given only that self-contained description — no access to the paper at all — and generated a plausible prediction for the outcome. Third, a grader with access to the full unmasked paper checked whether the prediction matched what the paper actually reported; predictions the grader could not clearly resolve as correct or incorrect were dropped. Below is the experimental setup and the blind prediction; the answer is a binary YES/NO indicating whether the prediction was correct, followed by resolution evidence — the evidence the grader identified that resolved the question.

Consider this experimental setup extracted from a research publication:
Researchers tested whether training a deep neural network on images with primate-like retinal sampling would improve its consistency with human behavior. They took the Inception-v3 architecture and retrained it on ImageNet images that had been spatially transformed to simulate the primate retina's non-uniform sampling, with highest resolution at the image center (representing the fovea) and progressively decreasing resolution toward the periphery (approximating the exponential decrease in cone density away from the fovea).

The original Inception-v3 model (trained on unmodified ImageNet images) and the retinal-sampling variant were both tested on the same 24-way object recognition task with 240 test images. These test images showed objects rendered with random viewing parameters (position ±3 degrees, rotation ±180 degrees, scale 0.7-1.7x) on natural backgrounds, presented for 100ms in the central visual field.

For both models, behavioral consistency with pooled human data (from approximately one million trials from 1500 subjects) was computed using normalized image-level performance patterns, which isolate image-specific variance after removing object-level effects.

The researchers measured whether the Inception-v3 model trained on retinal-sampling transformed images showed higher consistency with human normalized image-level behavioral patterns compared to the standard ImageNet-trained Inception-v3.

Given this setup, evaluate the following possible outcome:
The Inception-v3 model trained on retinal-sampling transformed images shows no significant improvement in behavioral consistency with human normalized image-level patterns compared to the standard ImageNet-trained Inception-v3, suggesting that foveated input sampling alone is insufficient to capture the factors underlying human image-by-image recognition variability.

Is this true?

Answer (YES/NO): YES